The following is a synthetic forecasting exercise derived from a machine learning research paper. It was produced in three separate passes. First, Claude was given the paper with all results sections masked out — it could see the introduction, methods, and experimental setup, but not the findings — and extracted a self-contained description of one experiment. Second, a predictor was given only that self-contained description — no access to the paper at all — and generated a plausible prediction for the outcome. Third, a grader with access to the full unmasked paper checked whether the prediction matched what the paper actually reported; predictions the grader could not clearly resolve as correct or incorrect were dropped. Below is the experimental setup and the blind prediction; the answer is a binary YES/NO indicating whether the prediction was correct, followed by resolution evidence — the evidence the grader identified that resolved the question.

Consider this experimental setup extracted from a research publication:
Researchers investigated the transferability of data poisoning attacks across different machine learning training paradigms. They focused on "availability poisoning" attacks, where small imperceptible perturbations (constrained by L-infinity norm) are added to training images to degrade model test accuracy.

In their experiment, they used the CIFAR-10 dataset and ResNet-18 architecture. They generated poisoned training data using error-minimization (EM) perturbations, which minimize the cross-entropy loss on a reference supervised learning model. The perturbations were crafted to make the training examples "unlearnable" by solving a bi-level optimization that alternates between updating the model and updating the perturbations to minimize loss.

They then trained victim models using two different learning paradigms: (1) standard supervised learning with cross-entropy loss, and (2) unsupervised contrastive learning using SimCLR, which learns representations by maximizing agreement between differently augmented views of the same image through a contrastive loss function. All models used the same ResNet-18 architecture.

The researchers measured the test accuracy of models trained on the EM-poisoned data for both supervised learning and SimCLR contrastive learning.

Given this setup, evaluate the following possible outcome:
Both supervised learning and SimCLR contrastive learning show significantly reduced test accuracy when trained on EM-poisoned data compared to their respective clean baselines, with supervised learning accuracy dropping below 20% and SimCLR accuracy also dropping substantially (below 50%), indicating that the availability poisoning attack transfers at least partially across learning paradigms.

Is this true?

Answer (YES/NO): NO